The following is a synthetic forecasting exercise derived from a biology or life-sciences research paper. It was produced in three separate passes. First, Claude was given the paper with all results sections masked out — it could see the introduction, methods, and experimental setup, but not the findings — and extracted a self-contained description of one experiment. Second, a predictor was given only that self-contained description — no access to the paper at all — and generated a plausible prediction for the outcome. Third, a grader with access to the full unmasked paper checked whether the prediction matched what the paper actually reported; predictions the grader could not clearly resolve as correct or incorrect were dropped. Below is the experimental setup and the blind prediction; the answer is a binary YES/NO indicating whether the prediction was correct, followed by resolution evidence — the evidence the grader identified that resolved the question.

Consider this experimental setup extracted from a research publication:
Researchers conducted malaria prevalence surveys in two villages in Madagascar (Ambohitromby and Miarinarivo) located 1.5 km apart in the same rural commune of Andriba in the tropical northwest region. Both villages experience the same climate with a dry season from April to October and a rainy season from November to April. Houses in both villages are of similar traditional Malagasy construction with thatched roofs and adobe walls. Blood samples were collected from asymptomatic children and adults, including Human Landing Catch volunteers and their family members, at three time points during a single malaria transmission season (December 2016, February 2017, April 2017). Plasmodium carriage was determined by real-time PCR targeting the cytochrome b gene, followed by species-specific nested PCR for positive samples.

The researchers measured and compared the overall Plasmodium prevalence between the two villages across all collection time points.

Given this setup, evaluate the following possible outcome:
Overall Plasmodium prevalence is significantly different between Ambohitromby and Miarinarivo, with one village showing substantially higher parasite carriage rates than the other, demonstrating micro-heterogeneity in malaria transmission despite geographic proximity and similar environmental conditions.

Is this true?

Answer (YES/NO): NO